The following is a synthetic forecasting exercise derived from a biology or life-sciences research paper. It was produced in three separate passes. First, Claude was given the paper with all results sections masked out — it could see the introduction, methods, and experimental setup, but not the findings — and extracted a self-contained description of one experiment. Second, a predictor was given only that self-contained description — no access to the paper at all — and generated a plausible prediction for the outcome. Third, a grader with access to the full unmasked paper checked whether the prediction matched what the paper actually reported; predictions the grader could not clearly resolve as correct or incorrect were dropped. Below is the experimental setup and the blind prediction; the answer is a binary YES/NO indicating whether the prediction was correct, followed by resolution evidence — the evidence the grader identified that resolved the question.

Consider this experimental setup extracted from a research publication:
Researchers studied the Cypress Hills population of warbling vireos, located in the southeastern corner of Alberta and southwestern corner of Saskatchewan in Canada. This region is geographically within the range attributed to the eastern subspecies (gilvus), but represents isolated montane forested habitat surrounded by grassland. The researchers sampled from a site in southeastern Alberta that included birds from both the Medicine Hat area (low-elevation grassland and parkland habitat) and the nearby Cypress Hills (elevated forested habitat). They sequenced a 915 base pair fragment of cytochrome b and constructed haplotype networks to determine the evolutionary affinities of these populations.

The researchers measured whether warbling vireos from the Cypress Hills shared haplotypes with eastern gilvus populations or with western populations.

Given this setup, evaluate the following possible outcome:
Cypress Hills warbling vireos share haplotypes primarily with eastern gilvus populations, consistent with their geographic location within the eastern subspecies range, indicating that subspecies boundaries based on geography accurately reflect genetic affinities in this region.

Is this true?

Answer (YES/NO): NO